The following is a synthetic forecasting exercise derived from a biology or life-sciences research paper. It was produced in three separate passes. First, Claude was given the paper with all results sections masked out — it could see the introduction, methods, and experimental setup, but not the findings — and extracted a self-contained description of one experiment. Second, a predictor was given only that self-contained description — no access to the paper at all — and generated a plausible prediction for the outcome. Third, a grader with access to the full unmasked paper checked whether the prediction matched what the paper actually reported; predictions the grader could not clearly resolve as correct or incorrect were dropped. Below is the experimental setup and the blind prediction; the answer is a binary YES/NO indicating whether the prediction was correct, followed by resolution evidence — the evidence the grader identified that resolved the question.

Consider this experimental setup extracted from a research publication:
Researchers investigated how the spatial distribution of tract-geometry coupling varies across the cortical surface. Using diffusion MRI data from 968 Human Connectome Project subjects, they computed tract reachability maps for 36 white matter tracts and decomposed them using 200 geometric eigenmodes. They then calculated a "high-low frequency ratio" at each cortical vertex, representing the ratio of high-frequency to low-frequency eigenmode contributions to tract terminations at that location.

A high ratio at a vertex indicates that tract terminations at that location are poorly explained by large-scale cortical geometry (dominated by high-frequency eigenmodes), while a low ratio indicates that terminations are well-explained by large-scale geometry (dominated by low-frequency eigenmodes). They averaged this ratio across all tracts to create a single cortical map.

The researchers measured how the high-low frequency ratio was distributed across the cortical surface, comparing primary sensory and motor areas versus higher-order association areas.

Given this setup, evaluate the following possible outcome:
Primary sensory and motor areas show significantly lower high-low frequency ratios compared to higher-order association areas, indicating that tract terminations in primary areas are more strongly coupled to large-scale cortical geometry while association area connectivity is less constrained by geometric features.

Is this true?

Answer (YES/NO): YES